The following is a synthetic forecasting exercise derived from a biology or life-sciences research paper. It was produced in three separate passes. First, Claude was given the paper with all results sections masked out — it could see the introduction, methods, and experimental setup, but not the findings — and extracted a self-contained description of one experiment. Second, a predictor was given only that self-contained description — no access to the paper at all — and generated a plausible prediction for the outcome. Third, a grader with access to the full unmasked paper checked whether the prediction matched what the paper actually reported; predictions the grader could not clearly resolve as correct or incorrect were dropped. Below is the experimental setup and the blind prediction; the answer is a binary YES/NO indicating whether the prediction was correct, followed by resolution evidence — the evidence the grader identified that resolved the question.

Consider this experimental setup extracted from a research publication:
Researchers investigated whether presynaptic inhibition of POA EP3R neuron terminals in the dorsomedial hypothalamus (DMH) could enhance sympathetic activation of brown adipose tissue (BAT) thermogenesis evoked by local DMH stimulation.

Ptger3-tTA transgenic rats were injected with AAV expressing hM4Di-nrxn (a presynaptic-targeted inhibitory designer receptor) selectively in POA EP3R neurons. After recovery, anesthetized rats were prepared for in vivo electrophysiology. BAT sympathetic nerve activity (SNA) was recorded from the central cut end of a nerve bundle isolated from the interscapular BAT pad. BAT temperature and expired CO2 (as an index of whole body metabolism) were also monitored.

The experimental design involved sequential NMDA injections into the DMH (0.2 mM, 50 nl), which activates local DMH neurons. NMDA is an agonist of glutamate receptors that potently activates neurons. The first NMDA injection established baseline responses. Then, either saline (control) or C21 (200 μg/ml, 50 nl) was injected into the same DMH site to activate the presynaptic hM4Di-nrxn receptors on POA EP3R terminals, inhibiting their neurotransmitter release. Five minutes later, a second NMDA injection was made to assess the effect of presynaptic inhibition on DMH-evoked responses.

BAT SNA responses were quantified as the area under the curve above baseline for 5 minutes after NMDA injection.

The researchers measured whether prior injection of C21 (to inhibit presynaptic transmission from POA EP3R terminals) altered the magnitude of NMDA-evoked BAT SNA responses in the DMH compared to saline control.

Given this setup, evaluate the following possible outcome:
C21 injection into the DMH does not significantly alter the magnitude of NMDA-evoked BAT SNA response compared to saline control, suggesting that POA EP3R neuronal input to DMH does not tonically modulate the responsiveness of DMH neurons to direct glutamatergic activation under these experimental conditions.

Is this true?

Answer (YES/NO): NO